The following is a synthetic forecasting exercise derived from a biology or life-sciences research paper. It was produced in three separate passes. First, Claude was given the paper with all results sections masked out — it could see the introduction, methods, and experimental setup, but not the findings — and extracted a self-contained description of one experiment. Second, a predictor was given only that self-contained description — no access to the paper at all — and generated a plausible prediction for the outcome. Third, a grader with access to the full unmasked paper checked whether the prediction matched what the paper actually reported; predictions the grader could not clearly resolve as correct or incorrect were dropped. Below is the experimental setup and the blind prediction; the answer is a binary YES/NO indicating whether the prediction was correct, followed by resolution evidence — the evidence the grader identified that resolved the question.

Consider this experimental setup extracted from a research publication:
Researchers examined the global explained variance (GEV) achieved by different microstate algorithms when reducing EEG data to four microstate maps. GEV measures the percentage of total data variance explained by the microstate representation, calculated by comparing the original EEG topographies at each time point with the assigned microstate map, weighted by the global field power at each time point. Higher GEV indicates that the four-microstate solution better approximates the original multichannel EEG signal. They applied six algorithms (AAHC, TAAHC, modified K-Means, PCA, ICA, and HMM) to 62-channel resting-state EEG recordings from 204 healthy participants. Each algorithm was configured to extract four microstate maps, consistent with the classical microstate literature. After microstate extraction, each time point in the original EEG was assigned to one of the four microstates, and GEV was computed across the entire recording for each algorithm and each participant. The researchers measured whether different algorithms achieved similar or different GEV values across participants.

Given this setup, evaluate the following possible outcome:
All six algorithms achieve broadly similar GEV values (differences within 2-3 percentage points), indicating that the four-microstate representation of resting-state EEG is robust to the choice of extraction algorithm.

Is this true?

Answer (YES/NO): NO